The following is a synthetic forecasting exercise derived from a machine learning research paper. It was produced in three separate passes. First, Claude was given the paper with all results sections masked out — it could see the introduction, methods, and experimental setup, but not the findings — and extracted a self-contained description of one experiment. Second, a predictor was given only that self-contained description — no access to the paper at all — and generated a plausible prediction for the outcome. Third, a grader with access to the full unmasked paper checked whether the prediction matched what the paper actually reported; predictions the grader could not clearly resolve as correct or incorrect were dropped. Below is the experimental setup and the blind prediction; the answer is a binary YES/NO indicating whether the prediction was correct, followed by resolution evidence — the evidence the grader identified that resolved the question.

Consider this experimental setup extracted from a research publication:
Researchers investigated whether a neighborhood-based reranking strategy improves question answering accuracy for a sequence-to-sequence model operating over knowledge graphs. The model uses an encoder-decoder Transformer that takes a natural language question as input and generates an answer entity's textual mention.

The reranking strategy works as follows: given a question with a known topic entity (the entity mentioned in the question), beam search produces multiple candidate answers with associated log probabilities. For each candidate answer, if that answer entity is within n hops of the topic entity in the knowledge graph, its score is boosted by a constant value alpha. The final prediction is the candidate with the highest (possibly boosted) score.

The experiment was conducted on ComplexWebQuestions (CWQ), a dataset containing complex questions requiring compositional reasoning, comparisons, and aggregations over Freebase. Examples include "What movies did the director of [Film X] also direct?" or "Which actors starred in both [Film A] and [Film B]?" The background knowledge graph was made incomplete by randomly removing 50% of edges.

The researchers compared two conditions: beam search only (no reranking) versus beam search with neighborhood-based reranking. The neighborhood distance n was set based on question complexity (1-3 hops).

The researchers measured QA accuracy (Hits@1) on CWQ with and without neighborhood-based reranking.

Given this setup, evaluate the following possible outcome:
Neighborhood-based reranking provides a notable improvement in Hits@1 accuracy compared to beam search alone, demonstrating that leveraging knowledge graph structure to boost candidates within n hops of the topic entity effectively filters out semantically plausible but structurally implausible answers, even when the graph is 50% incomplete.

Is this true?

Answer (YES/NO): NO